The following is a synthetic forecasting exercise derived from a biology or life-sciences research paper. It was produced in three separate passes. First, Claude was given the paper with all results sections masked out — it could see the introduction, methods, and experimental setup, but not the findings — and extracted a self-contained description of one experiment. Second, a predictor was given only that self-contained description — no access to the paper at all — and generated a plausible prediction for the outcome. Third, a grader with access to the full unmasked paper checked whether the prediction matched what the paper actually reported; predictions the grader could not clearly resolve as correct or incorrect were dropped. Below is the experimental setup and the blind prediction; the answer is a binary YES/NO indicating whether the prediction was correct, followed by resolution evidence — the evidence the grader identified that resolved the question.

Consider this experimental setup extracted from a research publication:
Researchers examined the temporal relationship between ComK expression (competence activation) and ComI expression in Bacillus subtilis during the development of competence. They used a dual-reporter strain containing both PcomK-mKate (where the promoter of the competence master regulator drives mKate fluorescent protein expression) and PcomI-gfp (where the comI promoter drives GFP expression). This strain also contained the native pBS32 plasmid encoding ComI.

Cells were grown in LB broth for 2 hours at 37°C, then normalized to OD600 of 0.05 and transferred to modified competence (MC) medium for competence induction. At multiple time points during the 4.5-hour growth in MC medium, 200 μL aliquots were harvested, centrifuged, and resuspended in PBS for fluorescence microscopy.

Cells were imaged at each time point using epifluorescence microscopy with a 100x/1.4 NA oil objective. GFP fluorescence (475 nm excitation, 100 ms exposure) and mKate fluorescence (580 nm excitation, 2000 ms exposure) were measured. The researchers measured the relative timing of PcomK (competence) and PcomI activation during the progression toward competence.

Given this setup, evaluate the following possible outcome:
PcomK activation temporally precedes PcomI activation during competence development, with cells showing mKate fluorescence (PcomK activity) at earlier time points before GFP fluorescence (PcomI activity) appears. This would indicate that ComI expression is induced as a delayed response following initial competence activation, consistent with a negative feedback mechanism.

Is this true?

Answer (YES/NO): NO